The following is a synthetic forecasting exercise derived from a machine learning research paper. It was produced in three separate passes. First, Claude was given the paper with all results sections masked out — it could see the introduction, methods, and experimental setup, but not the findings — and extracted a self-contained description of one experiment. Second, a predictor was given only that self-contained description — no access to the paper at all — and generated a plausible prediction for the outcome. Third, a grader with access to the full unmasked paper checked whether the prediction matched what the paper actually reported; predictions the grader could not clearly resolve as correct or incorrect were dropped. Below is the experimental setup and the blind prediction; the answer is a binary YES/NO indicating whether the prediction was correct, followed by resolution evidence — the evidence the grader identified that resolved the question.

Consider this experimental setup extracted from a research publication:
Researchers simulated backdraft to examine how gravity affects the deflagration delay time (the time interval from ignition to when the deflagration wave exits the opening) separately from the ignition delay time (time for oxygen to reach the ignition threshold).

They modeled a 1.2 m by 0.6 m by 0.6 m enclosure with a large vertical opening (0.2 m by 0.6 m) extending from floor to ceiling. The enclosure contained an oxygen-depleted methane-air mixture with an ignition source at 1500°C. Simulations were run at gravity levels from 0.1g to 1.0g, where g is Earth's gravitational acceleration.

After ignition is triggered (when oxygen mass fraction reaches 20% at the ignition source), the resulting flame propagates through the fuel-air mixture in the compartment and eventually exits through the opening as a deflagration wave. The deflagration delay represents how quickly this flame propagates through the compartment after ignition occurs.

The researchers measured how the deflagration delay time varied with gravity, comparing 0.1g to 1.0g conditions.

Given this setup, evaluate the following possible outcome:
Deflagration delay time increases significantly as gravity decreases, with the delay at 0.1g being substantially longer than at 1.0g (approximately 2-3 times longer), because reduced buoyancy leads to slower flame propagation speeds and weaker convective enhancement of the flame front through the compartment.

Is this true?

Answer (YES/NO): NO